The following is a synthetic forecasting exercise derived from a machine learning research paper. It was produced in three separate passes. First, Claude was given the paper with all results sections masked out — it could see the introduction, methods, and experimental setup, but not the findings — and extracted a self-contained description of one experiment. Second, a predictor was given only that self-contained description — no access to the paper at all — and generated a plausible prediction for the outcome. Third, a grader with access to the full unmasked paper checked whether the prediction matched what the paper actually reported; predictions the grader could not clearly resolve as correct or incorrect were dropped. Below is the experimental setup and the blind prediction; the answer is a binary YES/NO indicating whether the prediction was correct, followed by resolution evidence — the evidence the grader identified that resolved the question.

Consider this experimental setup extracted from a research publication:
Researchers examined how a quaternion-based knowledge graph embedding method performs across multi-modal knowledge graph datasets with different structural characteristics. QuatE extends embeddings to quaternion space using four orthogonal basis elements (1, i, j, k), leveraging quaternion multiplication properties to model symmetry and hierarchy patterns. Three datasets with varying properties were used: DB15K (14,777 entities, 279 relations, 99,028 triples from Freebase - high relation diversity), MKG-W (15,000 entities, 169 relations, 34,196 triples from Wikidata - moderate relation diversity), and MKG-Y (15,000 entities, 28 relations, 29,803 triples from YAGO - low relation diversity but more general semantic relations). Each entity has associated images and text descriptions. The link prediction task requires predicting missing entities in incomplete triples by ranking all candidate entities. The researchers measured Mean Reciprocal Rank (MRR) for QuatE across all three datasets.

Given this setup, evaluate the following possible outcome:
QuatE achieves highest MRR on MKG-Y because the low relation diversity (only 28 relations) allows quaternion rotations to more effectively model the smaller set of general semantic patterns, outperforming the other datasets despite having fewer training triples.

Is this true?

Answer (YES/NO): YES